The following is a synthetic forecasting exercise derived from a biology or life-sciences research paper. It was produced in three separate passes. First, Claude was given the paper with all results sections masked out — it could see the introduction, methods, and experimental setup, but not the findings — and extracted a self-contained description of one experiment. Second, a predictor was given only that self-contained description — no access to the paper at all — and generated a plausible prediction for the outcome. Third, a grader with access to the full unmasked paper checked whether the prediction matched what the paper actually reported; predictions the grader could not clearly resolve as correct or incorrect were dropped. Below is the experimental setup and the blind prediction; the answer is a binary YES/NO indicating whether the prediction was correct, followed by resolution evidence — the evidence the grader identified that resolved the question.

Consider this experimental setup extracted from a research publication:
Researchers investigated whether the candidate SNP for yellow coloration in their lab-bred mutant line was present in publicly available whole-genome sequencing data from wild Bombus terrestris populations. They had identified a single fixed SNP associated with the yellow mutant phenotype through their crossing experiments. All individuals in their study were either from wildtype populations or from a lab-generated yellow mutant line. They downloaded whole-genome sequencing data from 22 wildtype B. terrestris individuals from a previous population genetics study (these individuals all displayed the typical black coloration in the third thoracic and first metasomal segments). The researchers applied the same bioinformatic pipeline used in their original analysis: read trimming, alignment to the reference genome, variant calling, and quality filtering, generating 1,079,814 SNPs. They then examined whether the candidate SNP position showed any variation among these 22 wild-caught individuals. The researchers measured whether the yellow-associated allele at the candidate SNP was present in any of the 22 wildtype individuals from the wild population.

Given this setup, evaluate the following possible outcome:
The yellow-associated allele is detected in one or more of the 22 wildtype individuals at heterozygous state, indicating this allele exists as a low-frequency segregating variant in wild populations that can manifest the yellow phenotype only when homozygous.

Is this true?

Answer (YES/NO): NO